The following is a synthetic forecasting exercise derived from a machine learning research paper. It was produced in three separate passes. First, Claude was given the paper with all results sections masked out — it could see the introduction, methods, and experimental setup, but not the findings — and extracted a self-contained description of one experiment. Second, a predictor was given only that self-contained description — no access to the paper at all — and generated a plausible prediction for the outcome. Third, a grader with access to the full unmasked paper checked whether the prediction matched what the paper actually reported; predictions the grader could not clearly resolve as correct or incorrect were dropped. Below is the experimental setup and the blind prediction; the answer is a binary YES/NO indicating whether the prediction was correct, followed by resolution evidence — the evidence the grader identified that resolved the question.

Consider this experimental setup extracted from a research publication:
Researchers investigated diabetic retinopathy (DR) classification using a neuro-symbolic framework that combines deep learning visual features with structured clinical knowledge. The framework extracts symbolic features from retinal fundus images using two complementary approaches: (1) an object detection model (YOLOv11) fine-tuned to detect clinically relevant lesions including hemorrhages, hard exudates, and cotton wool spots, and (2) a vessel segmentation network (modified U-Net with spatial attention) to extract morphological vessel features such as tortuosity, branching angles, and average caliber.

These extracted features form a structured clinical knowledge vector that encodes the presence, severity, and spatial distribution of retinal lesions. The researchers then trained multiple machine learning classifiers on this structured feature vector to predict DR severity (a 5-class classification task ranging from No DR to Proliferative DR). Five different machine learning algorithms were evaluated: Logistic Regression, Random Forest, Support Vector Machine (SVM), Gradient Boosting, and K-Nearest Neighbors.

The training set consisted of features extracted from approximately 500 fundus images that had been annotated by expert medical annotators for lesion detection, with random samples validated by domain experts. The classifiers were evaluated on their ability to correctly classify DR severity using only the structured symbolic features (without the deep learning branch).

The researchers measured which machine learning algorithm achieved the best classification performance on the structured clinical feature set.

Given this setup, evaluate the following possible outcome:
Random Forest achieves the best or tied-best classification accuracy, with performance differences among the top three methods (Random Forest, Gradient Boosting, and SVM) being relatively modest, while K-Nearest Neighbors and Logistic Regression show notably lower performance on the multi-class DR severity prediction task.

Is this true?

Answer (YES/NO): NO